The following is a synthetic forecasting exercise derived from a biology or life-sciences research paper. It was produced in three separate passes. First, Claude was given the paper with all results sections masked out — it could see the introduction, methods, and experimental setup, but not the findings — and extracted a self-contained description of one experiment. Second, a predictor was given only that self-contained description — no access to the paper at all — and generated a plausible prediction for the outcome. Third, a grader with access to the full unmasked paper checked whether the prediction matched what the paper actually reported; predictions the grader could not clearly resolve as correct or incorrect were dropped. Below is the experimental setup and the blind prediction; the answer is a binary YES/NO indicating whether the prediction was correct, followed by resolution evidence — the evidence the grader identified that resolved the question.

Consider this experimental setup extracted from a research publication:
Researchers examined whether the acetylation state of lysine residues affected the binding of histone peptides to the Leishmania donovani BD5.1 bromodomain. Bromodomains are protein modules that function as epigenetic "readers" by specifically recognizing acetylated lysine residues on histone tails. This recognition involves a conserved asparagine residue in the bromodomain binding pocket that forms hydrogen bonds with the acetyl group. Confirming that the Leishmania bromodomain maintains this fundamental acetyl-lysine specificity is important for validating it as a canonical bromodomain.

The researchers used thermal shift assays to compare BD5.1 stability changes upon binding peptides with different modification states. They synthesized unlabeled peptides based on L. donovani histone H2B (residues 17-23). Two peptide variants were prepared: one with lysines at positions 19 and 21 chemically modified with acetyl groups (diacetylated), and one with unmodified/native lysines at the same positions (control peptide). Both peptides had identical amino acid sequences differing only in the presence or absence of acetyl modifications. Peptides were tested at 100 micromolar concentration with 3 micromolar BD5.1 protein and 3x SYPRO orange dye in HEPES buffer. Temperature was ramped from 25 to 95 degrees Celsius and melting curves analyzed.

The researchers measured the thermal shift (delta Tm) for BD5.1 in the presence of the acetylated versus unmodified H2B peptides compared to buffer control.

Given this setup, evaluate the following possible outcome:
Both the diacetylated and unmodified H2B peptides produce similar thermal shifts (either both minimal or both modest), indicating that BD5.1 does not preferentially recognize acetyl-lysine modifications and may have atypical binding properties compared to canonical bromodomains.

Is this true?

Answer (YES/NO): NO